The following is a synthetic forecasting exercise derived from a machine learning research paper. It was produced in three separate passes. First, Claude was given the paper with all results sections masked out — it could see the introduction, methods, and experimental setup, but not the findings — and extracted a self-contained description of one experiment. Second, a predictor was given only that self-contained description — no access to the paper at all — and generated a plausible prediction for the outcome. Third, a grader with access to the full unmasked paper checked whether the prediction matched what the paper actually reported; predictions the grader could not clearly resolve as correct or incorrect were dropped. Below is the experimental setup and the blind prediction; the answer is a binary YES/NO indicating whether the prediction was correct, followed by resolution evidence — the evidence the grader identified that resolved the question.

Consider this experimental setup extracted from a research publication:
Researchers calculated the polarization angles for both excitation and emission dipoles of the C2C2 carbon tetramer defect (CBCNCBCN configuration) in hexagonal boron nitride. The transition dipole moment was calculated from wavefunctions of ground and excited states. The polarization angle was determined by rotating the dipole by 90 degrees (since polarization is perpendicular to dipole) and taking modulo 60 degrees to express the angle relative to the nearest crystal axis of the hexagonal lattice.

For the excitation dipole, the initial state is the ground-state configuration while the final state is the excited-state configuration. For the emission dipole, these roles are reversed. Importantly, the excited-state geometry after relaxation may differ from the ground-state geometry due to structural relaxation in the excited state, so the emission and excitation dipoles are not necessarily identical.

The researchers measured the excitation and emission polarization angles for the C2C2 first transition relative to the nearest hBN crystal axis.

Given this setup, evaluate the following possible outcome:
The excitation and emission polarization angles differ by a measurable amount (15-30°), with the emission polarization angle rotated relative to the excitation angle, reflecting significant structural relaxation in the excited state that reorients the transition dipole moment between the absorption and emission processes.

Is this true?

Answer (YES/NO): NO